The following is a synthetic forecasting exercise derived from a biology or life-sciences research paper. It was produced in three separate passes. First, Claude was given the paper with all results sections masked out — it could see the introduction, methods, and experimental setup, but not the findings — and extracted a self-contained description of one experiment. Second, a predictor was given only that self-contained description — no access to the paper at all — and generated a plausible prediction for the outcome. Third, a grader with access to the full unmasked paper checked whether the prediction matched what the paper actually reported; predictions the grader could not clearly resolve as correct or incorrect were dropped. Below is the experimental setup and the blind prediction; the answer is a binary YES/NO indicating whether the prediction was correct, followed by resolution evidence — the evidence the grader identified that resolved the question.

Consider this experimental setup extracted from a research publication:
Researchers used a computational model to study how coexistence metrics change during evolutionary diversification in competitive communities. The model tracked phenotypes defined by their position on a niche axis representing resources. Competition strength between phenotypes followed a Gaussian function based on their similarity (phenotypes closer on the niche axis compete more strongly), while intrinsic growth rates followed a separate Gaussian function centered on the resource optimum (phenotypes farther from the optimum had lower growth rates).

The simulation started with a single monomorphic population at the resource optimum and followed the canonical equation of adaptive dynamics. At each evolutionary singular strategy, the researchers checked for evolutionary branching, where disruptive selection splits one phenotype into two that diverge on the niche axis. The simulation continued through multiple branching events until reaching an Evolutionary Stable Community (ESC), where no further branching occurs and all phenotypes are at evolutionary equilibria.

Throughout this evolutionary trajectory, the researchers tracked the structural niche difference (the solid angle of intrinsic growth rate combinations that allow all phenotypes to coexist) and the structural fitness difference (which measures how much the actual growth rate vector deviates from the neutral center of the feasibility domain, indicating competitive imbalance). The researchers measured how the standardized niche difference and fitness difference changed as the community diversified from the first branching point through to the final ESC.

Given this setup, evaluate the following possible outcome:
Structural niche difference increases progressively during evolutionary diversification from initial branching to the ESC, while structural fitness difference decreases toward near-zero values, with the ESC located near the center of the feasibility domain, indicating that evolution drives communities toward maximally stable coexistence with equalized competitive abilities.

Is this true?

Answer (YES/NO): NO